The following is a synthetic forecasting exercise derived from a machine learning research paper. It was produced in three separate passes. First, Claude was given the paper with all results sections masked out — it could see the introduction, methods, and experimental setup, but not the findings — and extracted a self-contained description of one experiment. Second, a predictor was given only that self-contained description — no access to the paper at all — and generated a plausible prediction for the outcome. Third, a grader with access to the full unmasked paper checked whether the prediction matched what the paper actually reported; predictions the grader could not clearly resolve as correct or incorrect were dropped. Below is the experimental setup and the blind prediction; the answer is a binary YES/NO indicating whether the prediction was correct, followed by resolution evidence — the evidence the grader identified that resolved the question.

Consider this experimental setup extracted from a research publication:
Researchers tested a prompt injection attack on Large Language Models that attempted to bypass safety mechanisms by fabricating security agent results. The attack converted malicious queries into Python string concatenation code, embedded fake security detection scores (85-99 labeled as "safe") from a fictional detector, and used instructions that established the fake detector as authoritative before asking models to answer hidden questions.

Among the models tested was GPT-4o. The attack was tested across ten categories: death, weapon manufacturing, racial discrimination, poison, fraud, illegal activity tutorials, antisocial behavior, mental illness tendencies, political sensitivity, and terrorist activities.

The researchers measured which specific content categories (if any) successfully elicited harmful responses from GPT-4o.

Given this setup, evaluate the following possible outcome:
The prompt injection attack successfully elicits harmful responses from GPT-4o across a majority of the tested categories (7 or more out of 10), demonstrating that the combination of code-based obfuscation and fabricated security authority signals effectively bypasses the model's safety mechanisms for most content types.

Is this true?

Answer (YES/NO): NO